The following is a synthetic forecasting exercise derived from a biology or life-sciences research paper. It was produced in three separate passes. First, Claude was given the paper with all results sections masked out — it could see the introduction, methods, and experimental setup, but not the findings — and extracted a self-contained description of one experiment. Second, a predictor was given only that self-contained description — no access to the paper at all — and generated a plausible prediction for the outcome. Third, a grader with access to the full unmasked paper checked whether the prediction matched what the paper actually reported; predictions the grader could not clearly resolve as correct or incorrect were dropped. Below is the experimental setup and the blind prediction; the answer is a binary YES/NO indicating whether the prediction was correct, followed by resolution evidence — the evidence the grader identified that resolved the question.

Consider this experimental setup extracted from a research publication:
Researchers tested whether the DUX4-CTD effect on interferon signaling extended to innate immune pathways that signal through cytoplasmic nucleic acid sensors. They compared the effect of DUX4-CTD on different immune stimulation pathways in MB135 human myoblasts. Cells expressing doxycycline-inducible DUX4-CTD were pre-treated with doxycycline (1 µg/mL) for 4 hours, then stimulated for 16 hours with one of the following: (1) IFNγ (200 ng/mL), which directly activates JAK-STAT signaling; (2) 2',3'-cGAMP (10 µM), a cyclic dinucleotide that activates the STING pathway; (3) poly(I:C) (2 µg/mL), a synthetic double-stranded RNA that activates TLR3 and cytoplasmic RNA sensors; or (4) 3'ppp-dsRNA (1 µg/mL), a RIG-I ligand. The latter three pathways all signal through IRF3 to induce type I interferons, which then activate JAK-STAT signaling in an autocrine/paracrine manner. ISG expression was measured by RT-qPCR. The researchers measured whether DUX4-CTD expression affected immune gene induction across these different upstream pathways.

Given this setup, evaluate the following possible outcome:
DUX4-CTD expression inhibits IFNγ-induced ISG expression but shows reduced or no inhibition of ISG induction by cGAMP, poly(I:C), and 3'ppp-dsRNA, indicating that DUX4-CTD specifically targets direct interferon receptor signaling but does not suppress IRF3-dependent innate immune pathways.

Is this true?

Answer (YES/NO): NO